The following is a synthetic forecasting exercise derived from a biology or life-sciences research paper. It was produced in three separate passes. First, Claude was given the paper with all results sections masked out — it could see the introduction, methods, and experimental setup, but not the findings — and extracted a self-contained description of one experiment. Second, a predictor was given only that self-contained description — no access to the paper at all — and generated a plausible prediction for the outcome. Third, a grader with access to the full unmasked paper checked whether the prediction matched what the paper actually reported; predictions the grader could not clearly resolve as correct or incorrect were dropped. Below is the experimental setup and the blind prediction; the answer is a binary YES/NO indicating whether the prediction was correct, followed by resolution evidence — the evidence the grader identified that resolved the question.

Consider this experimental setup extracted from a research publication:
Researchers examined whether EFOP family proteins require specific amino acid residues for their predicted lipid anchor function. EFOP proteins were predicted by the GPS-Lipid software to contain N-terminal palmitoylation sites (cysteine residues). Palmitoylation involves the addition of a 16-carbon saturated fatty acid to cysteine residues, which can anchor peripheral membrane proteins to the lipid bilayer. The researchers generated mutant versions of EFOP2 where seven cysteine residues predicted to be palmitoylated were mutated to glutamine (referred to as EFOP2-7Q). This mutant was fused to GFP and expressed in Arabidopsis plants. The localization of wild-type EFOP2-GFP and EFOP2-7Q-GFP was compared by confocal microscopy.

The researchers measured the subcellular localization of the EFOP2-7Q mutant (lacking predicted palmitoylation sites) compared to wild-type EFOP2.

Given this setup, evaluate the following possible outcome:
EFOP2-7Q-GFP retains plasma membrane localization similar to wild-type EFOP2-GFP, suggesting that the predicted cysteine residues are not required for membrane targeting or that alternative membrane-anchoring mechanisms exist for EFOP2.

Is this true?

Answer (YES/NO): NO